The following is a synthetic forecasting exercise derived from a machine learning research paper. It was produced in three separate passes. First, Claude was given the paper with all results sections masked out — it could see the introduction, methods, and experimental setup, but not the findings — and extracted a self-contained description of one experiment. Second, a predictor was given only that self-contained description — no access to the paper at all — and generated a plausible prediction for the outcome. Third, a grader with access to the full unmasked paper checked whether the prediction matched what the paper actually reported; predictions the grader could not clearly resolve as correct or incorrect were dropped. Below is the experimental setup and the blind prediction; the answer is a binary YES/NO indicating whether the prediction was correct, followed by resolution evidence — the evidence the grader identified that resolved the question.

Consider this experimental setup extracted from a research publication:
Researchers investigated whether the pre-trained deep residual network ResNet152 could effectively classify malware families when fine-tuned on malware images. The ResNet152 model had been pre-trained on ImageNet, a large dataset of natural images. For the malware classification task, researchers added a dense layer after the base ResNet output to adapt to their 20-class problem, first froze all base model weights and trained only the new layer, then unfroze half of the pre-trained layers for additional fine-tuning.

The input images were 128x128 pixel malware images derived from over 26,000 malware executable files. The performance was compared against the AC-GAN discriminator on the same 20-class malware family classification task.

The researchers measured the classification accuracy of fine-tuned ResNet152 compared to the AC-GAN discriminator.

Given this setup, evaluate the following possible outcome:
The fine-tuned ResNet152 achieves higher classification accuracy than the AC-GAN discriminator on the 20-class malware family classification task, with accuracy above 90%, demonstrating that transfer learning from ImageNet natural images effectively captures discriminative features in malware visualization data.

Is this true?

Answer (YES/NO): YES